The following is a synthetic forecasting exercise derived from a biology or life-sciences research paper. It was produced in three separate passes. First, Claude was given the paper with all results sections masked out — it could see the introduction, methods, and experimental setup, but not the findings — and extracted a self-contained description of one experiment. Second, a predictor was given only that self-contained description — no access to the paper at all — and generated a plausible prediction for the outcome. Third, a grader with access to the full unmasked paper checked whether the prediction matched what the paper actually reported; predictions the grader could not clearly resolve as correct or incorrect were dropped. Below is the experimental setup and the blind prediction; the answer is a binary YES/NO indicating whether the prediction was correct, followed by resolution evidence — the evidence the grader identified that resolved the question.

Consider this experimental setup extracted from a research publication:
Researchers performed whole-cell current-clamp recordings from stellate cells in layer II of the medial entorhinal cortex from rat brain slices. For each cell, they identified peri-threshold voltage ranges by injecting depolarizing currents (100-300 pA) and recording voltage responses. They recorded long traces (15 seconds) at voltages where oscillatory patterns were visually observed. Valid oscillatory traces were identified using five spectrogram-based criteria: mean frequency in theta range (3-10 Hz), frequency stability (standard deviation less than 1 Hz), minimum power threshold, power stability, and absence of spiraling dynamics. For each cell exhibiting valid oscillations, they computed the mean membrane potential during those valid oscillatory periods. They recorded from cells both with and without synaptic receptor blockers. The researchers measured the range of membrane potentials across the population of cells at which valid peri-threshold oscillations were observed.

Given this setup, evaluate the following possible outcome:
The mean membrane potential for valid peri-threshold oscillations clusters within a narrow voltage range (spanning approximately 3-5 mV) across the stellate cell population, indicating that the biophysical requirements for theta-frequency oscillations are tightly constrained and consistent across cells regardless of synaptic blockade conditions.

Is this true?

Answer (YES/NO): NO